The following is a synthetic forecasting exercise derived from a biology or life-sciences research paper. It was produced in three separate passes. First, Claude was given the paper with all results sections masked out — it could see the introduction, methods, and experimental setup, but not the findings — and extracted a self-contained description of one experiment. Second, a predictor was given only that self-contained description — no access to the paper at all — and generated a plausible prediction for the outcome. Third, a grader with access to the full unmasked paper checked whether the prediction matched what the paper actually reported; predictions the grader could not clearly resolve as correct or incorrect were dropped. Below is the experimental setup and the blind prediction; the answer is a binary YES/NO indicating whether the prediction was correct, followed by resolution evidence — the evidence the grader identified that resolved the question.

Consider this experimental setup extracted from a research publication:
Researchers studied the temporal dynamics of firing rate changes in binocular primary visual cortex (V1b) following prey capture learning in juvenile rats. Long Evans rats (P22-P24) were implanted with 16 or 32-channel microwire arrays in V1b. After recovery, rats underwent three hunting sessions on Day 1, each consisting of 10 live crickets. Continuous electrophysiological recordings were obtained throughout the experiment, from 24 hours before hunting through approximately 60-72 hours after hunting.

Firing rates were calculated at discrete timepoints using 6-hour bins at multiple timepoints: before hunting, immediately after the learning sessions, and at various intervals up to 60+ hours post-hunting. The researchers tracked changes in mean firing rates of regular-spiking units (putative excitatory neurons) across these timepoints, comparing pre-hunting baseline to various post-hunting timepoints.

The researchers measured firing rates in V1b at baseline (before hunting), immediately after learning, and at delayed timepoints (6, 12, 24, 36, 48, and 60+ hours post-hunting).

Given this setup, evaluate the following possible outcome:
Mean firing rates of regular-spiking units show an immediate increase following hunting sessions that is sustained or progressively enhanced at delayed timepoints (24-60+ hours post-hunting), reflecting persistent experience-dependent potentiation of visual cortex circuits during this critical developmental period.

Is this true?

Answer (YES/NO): NO